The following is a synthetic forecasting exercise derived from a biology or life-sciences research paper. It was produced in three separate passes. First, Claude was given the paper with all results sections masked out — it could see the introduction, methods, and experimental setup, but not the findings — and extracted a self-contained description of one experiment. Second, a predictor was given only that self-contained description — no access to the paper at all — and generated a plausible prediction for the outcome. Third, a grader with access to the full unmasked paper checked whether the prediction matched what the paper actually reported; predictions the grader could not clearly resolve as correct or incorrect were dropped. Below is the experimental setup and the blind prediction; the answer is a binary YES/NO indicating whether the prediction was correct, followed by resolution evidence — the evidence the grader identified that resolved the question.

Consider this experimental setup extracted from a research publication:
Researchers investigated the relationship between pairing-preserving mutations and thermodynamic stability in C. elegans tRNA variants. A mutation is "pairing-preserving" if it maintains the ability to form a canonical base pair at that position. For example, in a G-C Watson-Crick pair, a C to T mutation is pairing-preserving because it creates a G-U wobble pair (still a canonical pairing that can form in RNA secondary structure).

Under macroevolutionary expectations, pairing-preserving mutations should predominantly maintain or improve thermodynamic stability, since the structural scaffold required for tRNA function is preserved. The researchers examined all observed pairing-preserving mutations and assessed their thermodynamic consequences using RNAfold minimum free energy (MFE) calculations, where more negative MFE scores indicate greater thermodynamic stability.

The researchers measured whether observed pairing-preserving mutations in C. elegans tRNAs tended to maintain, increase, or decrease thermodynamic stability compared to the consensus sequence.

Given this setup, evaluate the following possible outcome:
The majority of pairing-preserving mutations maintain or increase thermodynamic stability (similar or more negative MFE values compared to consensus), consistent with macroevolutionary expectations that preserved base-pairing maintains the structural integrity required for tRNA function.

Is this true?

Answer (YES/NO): NO